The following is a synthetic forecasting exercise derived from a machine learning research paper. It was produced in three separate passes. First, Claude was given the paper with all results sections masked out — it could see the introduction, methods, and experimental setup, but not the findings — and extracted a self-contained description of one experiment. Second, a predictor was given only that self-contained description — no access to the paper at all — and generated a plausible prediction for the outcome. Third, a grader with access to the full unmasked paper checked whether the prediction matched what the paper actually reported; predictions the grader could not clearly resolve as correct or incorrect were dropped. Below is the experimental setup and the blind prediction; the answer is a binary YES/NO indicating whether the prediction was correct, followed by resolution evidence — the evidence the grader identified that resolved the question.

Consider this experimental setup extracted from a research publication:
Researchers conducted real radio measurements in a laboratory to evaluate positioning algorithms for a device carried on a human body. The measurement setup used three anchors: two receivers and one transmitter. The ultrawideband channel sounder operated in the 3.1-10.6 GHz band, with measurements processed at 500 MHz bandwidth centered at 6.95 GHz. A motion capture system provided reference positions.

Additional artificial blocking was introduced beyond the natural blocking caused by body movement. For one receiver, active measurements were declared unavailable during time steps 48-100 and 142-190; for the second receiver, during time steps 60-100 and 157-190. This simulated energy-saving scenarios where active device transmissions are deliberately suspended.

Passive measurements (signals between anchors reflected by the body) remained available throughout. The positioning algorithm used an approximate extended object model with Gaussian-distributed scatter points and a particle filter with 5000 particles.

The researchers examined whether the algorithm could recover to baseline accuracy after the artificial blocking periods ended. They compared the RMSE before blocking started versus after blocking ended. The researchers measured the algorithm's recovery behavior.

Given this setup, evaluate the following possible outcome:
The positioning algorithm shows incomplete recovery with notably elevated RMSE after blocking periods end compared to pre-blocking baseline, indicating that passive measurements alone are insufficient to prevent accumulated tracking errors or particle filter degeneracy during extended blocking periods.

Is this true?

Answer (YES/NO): NO